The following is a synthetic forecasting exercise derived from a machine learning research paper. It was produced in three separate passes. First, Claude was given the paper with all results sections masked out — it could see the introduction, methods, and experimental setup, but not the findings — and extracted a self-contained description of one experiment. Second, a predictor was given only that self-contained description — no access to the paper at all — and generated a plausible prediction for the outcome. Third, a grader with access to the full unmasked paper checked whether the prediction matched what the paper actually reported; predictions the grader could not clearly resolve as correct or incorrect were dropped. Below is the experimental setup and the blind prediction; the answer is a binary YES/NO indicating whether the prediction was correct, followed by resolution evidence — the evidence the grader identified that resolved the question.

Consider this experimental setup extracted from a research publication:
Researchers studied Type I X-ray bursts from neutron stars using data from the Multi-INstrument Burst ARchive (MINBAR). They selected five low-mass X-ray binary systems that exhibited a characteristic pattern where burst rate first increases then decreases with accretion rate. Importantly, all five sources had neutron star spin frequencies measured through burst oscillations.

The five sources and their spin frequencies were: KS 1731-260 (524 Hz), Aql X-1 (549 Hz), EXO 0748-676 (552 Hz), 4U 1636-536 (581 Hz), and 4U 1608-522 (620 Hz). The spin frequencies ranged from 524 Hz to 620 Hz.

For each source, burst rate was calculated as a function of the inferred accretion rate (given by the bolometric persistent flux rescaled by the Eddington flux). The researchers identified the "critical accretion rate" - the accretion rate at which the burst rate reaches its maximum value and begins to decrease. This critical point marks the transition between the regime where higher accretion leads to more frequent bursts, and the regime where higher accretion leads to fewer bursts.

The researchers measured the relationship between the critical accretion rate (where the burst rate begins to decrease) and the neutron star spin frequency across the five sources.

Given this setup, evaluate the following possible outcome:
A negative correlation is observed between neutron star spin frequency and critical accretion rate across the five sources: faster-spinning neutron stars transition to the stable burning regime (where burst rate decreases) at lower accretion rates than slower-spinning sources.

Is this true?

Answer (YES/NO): YES